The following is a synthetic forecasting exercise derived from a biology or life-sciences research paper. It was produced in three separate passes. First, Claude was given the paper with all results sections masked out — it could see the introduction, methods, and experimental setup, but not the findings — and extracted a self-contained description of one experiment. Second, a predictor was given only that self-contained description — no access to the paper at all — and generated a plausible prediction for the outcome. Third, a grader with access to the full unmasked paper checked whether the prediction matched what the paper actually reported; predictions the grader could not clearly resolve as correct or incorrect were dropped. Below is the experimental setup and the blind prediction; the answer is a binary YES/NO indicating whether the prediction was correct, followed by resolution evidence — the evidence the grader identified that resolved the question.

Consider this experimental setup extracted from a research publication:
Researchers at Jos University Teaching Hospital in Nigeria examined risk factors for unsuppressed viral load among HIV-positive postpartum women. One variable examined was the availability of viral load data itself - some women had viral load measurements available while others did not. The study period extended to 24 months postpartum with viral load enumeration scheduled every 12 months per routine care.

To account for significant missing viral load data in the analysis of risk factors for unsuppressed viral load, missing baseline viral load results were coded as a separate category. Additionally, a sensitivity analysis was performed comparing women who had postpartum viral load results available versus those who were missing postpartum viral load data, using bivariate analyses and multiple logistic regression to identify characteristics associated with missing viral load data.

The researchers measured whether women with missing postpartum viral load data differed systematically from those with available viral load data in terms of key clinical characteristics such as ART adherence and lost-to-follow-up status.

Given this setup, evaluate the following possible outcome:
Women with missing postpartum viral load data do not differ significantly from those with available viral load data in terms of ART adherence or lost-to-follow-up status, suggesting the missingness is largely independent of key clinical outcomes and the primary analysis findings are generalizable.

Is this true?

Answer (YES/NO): NO